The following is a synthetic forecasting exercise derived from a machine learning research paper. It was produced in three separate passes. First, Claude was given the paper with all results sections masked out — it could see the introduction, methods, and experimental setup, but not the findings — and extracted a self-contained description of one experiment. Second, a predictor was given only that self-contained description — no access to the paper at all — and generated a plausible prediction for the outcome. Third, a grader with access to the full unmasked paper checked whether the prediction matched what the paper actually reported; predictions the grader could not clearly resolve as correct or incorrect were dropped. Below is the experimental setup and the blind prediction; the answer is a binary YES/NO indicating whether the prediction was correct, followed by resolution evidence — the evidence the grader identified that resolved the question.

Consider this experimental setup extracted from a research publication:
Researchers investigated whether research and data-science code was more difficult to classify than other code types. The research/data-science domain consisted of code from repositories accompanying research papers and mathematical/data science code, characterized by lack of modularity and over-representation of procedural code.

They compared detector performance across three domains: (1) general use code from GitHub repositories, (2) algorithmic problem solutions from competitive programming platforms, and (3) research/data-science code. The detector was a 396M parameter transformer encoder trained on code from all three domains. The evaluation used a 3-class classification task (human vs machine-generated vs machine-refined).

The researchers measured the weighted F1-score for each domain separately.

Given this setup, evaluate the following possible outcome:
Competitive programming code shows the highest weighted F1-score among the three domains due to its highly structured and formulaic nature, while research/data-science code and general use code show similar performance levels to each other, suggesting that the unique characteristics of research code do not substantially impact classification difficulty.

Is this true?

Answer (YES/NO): NO